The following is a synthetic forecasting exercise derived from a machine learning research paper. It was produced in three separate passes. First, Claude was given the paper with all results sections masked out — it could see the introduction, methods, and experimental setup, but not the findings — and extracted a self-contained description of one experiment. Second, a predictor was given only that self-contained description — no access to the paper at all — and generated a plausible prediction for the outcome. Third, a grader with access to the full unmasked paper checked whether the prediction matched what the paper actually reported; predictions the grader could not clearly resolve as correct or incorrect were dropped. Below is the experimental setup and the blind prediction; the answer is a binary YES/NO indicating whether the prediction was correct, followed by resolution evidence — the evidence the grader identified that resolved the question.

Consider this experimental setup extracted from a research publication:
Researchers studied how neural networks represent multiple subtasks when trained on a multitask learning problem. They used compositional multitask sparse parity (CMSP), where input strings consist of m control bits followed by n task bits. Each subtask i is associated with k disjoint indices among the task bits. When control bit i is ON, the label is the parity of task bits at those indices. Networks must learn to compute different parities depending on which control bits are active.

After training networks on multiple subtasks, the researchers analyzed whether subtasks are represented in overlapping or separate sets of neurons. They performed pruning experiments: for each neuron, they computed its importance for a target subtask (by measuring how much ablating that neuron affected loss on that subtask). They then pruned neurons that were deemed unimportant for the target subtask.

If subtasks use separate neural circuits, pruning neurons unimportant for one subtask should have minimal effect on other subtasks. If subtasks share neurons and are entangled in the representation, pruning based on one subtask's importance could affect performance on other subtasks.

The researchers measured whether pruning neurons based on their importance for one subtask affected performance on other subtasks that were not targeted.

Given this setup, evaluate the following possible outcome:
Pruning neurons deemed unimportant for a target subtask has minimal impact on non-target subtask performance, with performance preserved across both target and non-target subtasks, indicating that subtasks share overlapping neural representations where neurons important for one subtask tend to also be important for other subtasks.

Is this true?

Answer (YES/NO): NO